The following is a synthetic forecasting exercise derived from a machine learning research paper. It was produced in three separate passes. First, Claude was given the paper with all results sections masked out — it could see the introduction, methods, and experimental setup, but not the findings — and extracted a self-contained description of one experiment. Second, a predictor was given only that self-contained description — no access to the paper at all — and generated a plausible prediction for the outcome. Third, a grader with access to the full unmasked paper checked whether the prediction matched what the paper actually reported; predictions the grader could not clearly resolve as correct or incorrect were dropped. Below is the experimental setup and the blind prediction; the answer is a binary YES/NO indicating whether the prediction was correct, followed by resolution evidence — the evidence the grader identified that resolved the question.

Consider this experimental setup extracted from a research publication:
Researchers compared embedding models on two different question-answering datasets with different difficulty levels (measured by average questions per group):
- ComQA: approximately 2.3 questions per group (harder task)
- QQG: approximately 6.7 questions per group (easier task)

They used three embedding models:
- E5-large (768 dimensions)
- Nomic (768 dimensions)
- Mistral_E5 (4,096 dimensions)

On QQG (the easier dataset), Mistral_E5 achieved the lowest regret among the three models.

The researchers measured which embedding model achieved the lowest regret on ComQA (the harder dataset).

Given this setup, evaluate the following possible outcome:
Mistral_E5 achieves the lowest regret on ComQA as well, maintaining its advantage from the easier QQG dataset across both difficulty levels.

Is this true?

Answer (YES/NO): NO